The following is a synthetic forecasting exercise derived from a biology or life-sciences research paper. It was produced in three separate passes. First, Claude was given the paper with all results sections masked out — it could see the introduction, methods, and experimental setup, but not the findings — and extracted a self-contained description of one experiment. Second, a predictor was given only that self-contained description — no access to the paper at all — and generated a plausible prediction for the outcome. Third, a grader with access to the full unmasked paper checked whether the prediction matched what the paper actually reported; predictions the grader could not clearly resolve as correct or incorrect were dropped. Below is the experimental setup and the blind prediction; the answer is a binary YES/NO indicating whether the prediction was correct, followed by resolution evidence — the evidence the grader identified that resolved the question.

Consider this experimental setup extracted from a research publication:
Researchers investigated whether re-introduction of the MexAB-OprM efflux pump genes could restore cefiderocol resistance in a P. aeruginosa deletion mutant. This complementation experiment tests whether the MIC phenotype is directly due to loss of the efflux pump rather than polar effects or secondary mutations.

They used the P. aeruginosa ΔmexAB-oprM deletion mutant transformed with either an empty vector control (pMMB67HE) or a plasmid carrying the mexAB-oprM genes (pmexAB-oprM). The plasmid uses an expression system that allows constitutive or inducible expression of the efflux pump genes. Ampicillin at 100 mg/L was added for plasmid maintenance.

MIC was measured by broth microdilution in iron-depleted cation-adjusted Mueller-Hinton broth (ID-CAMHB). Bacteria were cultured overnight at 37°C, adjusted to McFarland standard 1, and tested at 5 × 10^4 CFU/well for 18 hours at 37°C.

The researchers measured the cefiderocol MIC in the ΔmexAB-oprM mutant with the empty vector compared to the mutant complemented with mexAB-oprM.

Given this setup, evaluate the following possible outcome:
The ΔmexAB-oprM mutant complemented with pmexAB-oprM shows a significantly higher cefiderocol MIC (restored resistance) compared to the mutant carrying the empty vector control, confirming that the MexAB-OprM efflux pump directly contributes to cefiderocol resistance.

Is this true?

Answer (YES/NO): YES